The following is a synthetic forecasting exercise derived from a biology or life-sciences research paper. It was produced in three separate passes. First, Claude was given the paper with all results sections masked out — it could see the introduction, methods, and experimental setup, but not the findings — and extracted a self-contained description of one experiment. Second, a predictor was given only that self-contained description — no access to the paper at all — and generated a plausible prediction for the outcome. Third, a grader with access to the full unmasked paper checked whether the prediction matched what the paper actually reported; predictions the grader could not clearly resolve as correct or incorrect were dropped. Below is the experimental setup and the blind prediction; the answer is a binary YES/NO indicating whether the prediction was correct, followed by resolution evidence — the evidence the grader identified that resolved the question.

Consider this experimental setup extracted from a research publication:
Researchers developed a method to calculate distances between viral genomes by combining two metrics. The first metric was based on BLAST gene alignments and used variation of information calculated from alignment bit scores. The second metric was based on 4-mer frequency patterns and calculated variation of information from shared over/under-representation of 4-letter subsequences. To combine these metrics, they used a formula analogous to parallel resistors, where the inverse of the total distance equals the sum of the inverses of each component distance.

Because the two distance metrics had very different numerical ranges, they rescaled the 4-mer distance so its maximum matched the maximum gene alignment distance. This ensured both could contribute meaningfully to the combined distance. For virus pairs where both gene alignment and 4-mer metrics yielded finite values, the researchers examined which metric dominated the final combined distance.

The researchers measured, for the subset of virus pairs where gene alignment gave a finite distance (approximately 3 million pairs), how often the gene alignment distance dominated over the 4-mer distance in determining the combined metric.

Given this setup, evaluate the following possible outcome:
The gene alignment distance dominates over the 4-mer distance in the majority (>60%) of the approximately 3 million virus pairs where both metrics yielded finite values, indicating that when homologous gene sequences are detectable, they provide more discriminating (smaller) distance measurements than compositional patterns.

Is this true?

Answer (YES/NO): YES